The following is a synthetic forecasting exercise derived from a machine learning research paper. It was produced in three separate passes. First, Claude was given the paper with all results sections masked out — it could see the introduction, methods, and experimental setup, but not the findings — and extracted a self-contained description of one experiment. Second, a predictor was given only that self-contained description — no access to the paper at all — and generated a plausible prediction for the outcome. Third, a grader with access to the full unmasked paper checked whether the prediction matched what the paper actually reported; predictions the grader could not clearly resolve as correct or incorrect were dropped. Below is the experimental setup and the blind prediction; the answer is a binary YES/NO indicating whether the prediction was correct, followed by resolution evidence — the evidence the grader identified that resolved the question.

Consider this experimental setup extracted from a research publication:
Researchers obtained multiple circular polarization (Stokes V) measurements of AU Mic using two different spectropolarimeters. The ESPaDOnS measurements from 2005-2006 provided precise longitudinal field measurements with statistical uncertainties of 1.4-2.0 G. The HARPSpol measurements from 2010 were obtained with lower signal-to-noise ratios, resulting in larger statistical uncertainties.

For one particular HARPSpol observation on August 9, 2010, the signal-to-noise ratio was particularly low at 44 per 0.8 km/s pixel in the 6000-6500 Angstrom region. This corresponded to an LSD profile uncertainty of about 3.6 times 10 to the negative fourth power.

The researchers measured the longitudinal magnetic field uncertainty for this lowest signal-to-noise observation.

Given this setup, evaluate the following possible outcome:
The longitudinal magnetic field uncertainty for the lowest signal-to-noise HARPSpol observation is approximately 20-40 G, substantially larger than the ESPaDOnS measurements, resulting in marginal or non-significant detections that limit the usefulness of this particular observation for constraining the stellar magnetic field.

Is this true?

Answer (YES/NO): NO